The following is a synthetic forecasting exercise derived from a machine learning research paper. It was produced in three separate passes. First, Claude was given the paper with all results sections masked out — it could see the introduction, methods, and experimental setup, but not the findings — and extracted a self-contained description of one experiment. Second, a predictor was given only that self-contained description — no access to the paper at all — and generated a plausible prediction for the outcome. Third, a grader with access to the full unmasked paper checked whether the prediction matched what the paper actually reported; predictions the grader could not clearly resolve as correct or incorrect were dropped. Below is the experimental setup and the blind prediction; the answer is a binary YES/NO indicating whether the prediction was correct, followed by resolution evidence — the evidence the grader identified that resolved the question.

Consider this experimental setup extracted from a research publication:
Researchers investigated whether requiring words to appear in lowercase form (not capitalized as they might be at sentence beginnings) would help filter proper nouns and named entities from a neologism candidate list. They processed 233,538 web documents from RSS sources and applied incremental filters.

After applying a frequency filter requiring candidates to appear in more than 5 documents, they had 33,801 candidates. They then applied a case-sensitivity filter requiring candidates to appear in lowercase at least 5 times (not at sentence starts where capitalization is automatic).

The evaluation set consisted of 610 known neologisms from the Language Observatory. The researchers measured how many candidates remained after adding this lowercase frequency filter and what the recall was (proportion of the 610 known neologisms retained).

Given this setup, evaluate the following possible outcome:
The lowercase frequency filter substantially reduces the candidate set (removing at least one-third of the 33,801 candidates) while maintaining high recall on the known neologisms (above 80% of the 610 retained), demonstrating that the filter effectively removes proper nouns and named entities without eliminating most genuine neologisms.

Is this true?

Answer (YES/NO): YES